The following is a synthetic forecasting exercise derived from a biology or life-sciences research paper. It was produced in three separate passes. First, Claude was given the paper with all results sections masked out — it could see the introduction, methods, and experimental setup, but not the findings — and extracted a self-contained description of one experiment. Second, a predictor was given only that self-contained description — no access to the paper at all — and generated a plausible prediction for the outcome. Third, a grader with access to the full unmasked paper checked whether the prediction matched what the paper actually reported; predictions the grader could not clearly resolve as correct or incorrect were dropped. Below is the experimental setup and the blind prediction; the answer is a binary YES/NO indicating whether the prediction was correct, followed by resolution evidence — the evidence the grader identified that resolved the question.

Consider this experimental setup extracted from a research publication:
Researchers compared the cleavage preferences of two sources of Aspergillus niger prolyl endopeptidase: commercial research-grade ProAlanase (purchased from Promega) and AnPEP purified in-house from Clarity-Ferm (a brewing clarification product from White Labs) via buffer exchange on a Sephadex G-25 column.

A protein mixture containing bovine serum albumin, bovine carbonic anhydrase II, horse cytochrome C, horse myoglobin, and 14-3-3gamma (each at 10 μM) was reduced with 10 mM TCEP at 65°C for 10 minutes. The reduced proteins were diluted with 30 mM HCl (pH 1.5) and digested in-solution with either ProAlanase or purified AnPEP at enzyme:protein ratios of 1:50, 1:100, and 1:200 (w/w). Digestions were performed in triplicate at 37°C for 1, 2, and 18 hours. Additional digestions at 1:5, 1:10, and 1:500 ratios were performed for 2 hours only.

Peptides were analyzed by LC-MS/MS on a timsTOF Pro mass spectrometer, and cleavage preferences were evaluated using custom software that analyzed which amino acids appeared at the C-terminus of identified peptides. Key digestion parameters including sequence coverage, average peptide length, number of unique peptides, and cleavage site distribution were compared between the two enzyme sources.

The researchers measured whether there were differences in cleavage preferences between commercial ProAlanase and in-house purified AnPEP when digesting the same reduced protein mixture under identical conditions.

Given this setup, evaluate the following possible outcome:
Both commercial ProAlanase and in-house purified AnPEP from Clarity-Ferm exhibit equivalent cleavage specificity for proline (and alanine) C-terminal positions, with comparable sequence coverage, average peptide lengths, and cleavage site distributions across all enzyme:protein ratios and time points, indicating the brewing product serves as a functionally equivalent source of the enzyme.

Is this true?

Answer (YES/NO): YES